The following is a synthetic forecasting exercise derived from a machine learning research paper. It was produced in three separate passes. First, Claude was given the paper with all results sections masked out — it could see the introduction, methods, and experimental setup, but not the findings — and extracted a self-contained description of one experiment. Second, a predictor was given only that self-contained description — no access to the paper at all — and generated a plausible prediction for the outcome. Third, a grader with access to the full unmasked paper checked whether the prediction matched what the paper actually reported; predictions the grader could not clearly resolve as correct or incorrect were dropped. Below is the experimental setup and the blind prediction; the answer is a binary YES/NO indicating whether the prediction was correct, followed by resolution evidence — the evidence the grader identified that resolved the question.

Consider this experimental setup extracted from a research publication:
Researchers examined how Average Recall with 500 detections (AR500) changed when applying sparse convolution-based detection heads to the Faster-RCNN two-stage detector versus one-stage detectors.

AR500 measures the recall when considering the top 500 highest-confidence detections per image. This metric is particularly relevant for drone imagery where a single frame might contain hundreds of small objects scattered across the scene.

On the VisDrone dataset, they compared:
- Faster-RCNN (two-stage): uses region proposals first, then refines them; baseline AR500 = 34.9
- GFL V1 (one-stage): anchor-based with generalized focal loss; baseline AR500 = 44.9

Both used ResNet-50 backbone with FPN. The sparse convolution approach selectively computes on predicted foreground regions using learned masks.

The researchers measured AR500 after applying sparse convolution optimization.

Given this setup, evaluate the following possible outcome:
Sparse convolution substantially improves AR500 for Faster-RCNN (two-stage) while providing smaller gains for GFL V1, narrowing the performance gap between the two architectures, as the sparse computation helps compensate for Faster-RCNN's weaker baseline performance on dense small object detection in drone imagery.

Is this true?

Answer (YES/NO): NO